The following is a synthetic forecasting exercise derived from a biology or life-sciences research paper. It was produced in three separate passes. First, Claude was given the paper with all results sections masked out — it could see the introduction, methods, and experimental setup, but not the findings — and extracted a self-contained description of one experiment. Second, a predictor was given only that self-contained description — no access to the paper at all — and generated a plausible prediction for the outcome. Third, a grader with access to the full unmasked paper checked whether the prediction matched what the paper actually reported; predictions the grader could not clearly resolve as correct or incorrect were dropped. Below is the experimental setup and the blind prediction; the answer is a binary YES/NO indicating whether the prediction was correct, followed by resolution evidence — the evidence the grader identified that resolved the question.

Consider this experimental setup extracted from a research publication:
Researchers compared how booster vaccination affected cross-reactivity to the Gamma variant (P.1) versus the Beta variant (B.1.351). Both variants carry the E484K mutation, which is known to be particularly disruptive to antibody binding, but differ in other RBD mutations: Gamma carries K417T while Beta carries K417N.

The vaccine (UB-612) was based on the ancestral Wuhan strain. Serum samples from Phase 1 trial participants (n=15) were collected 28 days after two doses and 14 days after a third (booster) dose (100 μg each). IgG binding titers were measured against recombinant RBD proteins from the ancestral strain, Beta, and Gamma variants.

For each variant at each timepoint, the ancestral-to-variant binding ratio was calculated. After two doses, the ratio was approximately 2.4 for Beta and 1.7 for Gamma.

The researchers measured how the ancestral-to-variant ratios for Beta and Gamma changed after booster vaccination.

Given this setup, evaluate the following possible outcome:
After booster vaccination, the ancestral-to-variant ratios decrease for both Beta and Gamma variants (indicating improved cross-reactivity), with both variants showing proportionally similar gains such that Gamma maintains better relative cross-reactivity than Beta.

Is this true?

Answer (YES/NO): NO